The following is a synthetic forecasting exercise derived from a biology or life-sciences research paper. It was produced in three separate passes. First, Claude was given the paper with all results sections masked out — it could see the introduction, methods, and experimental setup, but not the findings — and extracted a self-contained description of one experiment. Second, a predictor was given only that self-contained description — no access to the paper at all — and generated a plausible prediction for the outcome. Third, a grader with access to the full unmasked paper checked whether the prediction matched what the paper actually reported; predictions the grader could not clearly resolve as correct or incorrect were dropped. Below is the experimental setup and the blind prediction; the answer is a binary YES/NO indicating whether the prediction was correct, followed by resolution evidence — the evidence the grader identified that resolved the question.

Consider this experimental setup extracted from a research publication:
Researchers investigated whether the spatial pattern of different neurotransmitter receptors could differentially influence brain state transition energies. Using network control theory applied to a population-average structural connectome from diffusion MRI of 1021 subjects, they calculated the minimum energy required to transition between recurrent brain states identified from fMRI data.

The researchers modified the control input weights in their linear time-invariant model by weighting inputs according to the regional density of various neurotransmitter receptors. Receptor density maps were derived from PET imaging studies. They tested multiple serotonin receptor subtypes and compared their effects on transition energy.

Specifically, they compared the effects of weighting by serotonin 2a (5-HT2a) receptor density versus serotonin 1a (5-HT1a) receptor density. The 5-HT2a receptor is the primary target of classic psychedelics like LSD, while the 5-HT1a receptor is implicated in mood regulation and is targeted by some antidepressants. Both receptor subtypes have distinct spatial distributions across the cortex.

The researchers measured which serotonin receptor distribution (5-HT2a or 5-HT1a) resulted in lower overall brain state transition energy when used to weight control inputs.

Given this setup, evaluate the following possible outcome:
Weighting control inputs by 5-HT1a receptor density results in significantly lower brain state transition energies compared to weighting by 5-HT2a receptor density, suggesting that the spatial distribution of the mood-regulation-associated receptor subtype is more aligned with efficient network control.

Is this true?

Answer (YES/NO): NO